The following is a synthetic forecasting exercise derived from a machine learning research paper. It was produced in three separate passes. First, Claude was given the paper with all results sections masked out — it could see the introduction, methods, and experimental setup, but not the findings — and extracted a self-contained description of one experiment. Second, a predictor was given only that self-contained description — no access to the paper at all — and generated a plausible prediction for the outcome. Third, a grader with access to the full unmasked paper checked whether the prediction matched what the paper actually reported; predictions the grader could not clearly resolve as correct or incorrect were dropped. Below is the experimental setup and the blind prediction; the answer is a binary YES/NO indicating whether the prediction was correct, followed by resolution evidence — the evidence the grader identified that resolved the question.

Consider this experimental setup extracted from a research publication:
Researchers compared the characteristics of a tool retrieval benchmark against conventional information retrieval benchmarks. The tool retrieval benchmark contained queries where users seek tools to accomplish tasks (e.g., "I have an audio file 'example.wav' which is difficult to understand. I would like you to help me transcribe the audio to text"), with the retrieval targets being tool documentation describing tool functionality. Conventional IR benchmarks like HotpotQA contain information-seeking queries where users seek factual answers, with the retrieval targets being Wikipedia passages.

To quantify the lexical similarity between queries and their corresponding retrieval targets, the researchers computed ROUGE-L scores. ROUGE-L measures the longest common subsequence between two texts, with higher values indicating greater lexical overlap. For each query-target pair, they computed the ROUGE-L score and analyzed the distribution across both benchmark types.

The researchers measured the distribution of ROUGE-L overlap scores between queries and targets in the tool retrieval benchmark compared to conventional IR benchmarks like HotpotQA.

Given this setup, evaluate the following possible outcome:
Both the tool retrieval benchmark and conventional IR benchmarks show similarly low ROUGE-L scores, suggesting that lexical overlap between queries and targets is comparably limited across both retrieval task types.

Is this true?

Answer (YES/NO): NO